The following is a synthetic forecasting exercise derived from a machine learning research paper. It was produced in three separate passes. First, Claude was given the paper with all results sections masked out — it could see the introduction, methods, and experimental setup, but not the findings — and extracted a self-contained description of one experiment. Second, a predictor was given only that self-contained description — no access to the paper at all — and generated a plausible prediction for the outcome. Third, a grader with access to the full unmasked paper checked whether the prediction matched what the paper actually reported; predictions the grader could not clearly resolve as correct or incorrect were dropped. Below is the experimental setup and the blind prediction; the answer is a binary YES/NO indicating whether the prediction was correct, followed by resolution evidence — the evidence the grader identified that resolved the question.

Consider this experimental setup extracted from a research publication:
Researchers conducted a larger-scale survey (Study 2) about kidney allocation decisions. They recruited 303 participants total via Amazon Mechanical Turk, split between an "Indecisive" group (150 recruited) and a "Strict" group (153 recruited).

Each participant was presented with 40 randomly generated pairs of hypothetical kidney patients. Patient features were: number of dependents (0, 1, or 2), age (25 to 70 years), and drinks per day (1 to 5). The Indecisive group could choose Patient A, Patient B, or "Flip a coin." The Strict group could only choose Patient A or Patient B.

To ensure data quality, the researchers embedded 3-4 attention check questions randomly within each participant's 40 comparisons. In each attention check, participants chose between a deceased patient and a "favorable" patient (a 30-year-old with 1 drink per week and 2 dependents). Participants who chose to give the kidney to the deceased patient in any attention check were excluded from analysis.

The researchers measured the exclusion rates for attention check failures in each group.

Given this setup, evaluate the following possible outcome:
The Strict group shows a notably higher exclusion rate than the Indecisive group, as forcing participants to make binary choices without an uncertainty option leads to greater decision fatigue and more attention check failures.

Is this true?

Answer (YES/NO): NO